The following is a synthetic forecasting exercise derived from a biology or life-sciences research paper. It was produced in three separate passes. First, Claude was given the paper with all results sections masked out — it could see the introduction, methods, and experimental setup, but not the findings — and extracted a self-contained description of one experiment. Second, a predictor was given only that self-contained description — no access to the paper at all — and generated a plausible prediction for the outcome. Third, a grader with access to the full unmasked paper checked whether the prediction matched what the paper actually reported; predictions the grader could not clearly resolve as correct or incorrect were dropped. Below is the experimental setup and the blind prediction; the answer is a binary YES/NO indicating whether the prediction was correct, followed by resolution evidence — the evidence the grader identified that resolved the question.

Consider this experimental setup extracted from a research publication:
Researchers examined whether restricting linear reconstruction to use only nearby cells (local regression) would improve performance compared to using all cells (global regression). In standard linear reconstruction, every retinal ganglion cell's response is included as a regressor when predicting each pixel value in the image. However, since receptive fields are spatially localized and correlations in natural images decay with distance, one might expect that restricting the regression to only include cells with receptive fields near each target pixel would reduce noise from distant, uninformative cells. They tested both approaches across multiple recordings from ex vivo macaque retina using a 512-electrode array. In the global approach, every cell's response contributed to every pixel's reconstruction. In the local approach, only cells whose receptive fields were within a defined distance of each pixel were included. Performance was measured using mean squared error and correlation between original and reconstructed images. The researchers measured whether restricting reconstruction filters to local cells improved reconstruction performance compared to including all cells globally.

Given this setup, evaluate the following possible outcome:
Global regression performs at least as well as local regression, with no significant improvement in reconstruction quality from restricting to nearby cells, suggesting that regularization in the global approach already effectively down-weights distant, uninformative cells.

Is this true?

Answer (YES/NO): YES